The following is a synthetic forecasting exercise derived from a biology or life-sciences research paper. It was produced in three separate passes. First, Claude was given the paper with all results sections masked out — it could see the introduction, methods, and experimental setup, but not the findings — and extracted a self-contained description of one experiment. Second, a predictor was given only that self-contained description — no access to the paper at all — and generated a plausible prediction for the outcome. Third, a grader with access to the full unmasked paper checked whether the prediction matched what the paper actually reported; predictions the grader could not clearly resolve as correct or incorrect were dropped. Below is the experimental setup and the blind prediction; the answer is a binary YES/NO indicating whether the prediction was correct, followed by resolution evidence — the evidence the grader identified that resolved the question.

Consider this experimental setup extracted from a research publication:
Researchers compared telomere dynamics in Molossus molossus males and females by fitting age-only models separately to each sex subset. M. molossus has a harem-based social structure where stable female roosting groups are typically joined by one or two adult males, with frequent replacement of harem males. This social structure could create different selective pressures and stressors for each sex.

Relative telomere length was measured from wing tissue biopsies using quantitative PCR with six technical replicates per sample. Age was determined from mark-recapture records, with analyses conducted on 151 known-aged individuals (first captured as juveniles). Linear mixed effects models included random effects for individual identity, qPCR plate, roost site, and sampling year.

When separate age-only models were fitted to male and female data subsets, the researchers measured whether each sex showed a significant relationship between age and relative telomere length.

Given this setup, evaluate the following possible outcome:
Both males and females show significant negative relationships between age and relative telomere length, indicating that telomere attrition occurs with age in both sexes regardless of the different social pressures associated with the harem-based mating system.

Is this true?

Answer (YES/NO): NO